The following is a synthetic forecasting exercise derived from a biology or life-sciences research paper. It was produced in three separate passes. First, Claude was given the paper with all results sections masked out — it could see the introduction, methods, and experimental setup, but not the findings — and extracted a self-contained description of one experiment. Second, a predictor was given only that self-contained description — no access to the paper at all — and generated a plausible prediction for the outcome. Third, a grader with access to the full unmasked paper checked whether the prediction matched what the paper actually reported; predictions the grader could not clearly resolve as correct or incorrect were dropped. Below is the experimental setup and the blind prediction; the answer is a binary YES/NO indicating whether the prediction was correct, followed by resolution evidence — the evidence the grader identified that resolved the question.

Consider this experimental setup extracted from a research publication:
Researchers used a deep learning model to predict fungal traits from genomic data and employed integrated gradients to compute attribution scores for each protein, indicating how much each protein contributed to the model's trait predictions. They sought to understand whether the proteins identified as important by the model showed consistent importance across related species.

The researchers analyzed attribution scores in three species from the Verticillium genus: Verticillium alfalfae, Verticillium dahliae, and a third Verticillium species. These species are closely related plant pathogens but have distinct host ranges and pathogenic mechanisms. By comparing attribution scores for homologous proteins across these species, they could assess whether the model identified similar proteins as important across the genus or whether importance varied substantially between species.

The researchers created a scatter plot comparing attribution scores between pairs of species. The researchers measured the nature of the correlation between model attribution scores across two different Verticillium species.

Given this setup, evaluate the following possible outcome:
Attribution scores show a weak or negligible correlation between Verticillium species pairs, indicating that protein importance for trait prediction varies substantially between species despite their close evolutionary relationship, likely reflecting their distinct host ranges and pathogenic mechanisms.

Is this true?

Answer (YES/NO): YES